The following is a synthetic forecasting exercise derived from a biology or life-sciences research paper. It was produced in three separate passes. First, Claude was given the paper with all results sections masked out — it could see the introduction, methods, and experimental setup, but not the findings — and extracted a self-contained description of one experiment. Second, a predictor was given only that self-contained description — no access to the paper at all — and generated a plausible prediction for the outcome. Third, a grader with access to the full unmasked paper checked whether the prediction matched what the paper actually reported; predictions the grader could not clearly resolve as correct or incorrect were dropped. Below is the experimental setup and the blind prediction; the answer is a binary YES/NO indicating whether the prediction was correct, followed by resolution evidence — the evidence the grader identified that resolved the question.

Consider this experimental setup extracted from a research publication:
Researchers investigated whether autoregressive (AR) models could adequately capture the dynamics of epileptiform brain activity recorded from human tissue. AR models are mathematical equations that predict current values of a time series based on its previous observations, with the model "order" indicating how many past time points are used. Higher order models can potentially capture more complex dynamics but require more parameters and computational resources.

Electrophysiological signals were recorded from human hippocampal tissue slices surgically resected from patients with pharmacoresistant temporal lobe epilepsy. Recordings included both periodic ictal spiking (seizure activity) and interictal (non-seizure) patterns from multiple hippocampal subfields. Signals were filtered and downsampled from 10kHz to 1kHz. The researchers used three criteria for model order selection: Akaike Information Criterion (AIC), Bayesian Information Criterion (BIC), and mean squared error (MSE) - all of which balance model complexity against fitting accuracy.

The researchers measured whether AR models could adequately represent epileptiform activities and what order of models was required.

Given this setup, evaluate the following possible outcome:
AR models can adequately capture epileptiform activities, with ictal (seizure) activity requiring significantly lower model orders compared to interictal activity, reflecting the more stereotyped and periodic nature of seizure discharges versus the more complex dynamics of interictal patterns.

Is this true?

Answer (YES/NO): NO